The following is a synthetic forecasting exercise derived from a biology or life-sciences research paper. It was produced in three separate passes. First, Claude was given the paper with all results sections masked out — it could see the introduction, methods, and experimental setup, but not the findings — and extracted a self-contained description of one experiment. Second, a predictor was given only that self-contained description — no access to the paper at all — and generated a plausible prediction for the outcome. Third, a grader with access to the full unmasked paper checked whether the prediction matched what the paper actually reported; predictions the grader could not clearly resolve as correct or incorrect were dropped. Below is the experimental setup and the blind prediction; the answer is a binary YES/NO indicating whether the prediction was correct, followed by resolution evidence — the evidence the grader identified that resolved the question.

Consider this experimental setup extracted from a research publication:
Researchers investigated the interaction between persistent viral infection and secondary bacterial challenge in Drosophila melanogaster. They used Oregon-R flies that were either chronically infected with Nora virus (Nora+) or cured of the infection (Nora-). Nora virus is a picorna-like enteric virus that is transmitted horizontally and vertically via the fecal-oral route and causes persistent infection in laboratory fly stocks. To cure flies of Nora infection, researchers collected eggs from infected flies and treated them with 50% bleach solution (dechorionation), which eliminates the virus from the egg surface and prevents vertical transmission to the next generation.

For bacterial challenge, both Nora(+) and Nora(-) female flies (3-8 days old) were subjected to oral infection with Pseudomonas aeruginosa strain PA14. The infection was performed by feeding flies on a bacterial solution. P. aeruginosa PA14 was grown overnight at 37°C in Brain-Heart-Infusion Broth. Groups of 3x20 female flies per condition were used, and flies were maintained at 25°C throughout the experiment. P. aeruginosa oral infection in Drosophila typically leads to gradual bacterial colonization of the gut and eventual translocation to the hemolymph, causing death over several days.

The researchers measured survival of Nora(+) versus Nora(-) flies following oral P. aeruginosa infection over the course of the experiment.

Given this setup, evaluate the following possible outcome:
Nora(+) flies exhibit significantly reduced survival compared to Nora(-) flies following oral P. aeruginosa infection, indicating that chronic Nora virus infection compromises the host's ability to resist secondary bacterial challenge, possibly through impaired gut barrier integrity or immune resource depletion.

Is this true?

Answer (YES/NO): YES